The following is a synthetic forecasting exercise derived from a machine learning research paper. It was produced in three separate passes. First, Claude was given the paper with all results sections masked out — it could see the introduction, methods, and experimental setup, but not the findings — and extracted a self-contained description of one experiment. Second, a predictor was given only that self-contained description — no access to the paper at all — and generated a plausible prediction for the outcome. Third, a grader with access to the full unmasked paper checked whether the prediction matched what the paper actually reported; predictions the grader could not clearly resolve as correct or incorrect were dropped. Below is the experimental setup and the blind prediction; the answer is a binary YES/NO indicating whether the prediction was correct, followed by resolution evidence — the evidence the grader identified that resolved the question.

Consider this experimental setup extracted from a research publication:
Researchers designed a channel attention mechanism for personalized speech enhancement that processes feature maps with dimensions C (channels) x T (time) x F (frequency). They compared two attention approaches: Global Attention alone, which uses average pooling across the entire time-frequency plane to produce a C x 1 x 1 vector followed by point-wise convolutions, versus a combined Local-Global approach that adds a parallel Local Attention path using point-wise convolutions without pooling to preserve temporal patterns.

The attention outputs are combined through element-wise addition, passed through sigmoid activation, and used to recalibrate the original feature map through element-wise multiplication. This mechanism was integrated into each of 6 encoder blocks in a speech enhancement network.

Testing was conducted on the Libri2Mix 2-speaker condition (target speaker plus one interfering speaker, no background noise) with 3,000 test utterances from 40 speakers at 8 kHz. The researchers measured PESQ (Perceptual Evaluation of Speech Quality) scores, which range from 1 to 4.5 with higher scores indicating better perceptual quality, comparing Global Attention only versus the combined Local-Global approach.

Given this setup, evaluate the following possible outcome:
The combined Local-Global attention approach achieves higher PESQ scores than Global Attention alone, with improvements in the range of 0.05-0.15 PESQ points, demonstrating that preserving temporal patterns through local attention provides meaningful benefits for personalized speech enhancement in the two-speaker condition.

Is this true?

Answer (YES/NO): YES